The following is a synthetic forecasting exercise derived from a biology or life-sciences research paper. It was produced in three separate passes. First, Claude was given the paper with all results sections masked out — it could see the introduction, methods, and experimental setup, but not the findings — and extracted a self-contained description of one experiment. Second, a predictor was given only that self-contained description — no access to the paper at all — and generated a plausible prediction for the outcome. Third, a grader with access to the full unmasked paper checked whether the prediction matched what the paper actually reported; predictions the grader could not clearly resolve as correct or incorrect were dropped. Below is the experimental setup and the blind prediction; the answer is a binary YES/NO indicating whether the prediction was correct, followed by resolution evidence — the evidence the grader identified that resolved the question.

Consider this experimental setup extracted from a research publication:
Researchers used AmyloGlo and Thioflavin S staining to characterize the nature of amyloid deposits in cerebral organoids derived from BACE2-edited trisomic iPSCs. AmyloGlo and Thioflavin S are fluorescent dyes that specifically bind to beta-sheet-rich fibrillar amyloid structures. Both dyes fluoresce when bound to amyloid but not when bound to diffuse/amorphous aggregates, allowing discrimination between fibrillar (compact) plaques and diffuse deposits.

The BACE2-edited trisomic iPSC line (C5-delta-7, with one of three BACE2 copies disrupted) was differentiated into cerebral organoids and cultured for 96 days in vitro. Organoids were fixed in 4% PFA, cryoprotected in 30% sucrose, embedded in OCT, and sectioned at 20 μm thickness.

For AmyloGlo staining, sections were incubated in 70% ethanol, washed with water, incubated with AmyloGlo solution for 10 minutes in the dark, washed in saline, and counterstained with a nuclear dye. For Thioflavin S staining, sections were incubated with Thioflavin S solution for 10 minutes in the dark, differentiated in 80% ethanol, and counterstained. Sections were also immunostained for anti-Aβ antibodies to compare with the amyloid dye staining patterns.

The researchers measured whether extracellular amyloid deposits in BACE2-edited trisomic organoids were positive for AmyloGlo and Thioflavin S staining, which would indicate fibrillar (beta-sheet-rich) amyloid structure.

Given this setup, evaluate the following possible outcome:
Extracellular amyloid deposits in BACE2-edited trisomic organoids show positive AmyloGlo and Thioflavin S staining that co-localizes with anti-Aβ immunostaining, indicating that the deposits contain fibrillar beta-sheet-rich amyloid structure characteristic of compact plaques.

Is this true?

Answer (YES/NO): YES